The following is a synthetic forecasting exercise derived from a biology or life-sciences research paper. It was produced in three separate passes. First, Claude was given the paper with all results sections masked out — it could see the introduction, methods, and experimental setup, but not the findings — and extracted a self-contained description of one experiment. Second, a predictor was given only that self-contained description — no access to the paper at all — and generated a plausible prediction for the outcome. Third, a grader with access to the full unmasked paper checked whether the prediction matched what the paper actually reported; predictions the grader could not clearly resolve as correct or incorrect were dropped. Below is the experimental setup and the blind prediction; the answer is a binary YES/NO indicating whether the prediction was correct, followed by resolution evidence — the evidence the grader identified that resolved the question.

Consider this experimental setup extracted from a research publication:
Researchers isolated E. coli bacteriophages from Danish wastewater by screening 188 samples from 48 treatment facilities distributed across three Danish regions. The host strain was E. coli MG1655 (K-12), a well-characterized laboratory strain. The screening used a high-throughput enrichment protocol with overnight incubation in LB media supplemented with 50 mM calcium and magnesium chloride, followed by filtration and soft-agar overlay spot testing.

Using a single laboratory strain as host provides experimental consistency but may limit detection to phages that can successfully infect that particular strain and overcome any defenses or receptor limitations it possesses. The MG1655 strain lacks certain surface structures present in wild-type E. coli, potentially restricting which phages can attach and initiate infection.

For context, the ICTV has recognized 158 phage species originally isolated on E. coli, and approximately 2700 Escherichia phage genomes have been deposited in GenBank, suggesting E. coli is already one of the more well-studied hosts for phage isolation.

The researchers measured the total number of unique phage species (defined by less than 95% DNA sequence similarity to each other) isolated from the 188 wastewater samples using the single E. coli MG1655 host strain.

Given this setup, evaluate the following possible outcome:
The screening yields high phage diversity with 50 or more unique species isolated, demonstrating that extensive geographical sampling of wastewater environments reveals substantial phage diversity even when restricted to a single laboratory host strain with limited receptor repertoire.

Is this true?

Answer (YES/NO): YES